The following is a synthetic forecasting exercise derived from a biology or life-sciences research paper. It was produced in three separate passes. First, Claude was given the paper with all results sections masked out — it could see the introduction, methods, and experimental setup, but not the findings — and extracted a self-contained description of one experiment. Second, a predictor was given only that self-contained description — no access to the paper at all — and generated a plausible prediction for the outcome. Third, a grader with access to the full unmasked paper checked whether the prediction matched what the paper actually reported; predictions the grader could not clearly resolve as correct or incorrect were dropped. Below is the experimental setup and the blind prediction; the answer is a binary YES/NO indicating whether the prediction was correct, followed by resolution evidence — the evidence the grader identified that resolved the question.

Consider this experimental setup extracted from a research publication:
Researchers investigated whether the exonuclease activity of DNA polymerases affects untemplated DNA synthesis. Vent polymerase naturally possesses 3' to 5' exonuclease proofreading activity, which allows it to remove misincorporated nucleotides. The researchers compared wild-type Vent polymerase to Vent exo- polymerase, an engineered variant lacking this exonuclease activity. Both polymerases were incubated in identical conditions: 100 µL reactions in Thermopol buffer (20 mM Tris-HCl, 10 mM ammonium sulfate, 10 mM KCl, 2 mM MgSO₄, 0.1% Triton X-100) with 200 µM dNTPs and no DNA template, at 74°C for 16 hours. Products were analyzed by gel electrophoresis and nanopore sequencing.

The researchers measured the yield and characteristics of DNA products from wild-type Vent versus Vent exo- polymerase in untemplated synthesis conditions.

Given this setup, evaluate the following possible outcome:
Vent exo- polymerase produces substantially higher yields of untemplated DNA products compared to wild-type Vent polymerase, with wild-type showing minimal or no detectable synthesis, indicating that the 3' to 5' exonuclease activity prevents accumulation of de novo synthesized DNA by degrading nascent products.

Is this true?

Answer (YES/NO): NO